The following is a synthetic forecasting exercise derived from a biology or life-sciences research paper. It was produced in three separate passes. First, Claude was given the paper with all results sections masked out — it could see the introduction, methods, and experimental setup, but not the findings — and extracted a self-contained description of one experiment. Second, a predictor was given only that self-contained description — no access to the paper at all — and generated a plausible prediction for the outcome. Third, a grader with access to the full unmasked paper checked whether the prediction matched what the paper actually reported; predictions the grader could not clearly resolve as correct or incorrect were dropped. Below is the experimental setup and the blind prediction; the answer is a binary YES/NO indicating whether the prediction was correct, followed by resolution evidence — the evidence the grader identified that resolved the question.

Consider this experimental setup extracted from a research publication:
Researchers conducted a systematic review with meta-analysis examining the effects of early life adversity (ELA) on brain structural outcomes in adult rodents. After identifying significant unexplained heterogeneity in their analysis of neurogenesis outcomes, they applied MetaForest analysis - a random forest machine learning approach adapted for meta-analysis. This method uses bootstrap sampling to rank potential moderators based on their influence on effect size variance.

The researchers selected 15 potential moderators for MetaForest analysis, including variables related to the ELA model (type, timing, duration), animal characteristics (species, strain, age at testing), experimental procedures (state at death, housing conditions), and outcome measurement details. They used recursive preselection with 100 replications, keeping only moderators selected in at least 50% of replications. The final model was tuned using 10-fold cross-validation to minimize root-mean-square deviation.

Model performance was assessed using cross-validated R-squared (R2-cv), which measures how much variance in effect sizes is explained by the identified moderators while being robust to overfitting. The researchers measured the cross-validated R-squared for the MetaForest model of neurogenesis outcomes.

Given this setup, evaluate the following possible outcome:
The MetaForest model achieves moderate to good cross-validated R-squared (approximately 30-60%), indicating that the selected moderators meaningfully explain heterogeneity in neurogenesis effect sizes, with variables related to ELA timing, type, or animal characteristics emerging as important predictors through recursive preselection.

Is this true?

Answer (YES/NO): NO